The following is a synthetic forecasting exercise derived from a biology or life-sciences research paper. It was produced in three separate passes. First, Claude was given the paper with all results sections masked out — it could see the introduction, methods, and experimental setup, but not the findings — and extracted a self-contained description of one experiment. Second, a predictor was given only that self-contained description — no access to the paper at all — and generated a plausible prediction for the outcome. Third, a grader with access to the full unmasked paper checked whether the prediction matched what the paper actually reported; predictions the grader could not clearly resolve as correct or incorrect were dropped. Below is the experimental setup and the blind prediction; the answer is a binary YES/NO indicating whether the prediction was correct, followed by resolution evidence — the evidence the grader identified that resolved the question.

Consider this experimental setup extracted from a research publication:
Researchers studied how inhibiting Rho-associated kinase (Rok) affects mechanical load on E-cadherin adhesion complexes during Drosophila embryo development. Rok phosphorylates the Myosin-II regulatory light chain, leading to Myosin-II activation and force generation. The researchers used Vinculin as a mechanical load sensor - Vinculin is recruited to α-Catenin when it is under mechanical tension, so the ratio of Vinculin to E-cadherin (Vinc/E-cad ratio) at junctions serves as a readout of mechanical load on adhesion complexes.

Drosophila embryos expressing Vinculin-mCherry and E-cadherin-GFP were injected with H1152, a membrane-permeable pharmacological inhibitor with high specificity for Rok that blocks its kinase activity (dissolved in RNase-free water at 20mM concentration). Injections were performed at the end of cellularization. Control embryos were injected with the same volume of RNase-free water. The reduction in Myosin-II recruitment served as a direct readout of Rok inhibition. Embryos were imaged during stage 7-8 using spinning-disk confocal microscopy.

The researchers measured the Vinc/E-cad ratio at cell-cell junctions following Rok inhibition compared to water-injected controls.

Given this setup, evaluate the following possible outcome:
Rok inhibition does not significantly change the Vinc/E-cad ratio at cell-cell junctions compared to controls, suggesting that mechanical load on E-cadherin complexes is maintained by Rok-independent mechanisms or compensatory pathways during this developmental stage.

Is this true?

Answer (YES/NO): NO